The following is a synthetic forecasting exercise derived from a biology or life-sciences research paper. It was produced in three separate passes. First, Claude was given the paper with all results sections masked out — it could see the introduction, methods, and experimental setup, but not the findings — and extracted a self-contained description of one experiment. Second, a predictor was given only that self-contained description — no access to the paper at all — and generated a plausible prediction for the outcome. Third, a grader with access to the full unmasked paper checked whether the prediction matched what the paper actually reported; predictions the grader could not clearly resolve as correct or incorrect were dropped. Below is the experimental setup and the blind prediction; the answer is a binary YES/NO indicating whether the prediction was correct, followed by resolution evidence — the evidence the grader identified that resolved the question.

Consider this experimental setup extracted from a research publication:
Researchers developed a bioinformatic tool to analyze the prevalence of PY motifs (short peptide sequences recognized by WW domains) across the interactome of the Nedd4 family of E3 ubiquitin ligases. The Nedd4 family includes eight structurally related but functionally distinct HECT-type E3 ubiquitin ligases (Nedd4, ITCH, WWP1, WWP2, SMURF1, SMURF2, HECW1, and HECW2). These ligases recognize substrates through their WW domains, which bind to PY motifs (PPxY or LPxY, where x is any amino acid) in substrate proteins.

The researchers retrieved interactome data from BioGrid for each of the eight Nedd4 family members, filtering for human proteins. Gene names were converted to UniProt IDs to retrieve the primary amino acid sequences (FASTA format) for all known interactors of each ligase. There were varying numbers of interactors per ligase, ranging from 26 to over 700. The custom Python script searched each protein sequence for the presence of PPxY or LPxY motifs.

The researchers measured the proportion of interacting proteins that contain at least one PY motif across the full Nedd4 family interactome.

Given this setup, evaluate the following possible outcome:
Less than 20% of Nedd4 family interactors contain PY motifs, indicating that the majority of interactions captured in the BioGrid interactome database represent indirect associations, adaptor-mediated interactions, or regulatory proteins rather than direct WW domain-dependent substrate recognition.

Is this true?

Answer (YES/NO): NO